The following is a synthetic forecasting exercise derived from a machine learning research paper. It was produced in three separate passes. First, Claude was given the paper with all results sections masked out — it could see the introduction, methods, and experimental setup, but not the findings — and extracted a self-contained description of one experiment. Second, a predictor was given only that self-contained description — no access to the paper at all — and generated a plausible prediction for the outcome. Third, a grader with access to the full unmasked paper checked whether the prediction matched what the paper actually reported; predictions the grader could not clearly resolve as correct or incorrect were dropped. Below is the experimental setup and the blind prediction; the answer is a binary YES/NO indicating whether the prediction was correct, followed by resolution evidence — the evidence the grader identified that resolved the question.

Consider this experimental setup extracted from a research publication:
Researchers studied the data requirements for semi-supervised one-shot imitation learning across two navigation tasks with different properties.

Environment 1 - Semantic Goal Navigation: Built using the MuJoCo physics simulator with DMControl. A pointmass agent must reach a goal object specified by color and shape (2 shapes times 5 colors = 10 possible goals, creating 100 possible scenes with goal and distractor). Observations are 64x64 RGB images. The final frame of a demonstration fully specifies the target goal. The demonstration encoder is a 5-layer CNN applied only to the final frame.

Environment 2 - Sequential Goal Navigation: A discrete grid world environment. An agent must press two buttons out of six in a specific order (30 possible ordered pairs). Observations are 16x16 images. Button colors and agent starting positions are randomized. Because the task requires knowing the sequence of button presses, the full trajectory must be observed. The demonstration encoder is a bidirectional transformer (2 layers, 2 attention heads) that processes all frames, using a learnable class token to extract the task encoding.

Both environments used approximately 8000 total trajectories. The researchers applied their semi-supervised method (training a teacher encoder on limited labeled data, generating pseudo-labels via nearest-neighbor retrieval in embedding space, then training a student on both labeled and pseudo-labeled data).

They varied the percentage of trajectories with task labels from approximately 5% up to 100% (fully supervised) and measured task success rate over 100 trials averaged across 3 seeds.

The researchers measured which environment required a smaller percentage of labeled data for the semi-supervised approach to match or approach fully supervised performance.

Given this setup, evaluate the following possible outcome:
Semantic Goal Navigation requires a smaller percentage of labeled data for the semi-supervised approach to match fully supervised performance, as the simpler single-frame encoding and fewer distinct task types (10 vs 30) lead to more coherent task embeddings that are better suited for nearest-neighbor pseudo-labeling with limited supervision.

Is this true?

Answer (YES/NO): NO